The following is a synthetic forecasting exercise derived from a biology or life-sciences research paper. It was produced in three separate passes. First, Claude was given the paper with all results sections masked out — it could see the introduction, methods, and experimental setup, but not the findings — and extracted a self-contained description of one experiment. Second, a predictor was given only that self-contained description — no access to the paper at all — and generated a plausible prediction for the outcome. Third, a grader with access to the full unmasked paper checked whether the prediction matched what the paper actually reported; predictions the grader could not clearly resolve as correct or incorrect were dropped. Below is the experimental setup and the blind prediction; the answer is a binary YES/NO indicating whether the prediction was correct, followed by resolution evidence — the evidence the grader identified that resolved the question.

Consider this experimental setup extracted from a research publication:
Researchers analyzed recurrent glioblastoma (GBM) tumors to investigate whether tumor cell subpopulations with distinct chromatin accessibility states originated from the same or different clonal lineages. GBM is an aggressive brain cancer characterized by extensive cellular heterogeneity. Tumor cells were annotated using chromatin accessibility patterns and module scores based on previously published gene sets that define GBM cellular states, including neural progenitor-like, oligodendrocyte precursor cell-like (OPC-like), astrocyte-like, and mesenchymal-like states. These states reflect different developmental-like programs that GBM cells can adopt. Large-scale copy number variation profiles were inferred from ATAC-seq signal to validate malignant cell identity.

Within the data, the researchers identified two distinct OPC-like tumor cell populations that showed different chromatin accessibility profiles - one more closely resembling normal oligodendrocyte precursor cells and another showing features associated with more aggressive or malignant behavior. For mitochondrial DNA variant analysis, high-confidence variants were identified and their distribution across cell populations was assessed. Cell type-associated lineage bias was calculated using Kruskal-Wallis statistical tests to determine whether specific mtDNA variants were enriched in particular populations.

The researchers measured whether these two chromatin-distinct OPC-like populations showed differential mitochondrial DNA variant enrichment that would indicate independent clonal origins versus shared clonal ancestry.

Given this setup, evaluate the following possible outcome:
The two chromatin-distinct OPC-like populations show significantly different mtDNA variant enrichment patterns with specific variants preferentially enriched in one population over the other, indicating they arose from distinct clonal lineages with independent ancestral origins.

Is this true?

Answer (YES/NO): YES